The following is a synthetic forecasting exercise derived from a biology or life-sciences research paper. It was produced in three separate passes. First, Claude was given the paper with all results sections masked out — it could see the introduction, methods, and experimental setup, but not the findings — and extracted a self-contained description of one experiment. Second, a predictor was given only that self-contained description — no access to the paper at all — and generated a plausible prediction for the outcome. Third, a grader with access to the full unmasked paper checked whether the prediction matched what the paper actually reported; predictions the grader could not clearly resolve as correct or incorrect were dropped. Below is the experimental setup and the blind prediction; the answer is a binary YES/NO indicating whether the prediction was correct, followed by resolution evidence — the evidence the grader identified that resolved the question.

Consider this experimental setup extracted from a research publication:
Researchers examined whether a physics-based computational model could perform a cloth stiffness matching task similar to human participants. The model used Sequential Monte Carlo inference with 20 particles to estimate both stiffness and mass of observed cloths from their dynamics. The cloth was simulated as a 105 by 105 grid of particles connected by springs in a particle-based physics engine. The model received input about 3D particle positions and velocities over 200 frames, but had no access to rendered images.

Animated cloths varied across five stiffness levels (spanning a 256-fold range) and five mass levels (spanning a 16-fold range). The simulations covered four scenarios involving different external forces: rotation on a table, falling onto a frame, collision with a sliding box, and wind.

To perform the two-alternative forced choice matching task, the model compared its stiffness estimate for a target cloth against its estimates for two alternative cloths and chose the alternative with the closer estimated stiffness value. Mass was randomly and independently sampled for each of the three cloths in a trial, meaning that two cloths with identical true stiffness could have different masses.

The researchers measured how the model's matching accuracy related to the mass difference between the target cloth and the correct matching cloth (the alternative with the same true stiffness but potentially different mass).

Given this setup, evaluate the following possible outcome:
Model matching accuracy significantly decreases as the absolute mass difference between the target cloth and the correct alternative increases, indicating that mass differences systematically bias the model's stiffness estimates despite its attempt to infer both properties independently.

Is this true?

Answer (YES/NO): NO